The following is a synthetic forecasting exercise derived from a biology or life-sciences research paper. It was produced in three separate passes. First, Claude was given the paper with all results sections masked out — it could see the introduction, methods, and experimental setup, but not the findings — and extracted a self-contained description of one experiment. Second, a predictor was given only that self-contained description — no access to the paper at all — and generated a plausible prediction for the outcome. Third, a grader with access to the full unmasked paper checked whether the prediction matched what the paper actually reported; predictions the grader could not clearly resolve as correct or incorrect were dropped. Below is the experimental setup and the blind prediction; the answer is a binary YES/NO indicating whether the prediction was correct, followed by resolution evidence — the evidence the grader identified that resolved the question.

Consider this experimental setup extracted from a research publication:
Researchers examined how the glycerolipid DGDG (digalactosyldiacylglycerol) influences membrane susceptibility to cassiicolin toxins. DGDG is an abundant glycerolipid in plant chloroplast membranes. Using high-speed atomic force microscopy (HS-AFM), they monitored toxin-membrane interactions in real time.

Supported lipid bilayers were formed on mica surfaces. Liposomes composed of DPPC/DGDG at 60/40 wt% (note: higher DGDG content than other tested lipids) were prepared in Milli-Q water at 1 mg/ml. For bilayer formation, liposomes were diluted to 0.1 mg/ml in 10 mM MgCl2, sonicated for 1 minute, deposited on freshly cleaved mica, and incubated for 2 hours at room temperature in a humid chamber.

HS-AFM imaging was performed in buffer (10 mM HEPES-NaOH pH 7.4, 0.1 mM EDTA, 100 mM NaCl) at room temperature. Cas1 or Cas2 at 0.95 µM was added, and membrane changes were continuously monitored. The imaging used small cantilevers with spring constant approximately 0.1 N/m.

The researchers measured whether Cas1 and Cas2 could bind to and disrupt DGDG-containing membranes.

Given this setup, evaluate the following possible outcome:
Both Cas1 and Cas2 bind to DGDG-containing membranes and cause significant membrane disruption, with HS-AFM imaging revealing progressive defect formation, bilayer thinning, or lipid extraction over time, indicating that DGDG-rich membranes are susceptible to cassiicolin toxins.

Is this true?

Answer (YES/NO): YES